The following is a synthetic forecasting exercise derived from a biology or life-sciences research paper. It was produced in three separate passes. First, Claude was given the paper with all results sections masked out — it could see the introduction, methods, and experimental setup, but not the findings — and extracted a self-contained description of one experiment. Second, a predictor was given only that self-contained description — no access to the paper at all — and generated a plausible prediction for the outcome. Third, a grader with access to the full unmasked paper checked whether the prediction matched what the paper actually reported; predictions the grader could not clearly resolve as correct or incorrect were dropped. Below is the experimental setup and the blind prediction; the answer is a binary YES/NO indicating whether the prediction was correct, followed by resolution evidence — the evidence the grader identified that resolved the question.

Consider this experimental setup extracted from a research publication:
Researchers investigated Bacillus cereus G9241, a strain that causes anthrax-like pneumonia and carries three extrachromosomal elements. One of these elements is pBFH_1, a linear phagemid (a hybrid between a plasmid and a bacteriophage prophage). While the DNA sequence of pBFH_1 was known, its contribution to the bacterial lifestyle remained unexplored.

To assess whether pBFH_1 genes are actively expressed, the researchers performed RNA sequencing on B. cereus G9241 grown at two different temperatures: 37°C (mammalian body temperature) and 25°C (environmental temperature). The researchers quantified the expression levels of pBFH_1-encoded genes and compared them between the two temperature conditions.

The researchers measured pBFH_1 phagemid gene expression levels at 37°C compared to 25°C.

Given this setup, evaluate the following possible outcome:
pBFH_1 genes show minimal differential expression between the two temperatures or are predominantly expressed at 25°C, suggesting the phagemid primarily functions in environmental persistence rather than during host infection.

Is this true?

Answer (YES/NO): NO